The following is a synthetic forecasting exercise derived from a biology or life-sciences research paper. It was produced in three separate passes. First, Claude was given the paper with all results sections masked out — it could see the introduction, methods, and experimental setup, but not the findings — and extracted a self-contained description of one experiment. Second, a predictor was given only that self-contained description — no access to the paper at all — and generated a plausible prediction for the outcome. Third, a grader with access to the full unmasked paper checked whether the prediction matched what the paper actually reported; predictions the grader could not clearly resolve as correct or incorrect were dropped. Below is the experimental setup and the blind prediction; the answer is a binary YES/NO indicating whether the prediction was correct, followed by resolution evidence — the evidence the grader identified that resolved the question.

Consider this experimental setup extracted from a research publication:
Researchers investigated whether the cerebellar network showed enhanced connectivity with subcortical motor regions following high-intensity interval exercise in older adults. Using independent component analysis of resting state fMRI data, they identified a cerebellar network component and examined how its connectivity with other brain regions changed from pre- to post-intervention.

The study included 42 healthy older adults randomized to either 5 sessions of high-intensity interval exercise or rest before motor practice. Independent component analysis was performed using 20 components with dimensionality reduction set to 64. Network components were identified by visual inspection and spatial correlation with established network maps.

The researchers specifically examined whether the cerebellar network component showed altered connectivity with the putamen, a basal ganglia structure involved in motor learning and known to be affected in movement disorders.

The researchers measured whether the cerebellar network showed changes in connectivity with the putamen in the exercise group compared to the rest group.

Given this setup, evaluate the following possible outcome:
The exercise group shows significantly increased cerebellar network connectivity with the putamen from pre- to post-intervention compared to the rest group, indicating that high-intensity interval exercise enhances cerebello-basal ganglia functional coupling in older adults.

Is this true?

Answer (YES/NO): YES